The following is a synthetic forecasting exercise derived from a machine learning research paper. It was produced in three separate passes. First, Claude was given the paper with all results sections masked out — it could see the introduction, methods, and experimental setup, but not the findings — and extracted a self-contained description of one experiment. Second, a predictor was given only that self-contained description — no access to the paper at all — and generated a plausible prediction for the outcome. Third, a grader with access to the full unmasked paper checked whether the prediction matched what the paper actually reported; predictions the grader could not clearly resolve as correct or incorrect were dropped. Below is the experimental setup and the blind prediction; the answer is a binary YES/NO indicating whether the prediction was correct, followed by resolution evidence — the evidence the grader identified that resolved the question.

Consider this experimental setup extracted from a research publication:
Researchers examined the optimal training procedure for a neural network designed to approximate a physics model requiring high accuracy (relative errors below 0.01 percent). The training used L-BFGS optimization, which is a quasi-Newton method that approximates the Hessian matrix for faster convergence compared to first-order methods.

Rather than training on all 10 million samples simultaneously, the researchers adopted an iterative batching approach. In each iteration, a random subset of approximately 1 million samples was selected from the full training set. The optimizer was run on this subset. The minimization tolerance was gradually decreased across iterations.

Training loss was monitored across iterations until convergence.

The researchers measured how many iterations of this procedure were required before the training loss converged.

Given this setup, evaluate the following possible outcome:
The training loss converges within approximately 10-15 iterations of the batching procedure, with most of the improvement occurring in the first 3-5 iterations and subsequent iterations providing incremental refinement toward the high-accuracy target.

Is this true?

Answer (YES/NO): NO